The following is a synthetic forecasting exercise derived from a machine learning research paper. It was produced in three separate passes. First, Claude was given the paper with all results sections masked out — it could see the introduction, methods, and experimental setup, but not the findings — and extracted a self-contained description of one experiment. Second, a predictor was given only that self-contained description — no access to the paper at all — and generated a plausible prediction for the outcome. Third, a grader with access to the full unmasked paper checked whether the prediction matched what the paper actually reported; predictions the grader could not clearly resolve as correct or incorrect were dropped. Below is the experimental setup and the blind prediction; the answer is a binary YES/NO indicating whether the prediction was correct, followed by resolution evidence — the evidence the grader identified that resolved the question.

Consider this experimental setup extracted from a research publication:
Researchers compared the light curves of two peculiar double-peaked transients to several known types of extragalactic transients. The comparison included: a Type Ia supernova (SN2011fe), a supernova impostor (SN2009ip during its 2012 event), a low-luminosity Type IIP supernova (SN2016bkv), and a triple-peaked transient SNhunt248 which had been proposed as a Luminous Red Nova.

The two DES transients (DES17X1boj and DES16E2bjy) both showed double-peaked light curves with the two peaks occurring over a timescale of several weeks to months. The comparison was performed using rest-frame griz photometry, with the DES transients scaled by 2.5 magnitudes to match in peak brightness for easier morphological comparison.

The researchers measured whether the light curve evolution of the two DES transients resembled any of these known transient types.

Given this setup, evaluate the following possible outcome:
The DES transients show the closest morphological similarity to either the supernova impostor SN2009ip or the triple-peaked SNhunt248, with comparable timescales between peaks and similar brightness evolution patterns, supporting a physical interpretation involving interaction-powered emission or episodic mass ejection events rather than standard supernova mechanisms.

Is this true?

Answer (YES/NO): NO